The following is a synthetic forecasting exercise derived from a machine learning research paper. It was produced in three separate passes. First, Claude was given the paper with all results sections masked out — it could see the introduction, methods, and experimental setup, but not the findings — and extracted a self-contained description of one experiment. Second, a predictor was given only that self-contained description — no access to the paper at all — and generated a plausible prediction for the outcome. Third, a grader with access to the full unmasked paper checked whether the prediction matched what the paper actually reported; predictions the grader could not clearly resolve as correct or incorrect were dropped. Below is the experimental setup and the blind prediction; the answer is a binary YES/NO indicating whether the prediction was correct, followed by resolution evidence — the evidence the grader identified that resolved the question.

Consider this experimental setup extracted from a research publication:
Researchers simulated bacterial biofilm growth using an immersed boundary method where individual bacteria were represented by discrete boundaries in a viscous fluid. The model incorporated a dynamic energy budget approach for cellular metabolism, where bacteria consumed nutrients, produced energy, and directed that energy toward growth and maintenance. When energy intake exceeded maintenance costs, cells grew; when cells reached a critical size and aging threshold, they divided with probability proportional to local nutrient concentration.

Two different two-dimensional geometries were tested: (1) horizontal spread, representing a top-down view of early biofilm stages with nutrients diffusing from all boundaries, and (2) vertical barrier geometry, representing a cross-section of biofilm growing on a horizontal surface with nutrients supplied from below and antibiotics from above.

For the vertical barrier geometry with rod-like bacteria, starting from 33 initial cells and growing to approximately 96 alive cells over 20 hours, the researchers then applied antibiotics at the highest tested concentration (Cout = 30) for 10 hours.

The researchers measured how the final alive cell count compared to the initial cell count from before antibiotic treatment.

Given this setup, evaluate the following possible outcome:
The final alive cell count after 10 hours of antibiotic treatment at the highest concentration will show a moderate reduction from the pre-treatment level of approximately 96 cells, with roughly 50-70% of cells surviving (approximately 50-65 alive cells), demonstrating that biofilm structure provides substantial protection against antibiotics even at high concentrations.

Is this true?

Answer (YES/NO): NO